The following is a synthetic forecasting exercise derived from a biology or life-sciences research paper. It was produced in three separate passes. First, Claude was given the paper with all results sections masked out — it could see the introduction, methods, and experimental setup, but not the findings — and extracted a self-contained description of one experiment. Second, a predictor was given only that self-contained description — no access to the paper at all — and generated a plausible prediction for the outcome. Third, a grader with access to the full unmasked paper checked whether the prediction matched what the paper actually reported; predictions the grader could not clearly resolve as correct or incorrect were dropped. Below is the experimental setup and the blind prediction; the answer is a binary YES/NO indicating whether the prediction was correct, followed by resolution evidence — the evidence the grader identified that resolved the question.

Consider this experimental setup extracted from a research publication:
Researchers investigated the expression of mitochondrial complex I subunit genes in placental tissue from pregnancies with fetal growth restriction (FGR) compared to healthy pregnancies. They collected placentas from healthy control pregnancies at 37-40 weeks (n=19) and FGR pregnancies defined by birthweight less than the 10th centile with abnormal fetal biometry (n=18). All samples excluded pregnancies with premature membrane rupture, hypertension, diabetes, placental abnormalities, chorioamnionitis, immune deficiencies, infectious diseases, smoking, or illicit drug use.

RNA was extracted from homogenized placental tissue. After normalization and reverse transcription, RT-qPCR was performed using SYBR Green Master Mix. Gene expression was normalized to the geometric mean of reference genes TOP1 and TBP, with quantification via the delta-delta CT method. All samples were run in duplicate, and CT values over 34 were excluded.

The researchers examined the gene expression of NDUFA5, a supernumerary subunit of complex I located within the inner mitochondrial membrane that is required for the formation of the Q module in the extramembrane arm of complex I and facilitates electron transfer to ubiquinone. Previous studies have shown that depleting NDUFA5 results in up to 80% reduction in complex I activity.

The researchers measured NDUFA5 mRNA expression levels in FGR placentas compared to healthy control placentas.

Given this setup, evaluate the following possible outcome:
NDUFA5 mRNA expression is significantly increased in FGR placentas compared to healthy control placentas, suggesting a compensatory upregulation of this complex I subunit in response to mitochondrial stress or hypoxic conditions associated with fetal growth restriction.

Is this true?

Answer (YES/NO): YES